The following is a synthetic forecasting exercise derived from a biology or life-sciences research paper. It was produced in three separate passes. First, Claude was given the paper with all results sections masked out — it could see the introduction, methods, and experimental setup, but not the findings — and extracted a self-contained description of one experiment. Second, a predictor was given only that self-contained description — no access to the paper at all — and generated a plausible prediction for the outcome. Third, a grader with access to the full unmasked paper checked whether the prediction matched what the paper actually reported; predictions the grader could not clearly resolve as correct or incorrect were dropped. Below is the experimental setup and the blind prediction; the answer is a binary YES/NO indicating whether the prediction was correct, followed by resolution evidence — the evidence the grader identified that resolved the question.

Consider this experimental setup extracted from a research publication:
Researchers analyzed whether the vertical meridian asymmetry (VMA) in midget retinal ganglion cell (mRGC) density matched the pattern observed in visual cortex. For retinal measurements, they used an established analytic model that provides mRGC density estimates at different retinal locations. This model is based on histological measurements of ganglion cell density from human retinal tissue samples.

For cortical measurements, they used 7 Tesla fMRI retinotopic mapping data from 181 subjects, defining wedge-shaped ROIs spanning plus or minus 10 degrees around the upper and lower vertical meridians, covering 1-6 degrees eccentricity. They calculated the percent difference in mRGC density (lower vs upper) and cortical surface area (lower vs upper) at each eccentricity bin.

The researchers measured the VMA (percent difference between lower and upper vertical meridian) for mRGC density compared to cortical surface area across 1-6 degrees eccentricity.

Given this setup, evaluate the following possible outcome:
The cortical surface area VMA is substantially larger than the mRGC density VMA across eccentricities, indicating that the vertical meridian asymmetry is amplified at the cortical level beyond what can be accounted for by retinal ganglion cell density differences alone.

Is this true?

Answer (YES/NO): YES